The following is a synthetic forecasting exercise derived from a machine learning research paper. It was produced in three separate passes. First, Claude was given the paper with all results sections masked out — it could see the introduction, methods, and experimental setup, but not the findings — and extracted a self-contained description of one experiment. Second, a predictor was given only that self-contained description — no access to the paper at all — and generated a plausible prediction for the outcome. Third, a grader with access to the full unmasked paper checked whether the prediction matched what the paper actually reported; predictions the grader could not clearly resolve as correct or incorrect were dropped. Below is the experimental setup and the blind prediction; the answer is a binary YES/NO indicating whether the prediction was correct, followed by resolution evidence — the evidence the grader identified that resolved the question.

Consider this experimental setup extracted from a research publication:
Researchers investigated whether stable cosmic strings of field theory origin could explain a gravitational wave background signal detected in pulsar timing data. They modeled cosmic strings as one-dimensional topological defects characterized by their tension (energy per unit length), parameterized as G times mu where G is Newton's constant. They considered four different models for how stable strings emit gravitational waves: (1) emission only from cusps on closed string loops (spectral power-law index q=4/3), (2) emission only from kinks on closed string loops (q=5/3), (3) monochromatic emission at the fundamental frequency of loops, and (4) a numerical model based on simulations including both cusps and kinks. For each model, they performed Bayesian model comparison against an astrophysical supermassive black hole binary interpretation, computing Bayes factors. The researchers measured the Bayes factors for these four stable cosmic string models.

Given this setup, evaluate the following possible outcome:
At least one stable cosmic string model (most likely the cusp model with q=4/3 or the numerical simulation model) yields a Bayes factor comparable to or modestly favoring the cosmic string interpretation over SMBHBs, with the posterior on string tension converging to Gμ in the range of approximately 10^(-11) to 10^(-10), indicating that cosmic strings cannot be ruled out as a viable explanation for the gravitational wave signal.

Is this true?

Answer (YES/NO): NO